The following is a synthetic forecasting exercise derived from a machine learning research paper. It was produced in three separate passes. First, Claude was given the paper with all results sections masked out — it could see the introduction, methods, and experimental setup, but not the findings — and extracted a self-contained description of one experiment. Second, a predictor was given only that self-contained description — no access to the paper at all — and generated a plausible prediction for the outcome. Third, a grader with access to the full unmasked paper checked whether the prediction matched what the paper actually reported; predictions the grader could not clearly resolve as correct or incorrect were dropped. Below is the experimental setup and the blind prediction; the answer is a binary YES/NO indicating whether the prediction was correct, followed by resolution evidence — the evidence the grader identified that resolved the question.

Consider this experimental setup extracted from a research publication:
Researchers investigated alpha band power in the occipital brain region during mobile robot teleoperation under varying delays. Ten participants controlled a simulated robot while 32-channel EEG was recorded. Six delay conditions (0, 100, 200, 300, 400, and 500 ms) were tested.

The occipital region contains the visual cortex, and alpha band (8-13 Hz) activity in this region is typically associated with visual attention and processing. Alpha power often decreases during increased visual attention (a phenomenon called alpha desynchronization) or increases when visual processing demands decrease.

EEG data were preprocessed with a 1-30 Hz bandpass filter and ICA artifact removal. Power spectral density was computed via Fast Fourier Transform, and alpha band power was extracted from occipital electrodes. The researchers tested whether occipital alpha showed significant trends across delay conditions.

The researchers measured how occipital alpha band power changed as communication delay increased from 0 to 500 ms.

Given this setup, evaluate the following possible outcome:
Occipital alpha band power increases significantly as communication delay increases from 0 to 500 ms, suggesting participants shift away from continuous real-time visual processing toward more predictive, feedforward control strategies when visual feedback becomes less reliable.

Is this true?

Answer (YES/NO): NO